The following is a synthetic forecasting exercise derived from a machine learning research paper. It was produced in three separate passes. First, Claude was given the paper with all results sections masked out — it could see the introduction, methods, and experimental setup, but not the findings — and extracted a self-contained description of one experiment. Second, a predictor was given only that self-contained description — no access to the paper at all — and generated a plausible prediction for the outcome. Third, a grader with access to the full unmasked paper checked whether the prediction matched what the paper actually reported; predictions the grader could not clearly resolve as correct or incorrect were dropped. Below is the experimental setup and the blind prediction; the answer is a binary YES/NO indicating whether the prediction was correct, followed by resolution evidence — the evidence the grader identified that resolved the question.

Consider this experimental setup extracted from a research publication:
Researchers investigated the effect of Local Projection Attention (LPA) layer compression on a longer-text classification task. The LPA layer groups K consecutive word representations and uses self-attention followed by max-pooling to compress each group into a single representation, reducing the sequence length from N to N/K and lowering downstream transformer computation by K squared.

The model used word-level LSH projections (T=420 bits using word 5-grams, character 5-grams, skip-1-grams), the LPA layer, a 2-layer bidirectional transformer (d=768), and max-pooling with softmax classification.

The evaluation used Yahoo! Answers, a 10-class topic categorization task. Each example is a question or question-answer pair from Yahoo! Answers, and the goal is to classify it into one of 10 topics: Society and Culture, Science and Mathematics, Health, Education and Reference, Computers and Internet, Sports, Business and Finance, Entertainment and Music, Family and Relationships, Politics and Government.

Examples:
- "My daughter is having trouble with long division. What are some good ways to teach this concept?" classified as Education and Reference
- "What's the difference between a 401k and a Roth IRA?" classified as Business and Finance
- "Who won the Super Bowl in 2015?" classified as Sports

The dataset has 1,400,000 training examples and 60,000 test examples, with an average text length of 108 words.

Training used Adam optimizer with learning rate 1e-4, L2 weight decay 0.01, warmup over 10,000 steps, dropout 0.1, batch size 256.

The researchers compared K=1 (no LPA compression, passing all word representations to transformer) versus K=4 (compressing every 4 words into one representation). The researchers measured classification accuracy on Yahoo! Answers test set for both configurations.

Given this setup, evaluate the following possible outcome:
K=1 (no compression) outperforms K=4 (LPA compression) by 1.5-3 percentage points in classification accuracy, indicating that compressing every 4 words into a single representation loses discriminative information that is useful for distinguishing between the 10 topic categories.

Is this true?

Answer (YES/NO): YES